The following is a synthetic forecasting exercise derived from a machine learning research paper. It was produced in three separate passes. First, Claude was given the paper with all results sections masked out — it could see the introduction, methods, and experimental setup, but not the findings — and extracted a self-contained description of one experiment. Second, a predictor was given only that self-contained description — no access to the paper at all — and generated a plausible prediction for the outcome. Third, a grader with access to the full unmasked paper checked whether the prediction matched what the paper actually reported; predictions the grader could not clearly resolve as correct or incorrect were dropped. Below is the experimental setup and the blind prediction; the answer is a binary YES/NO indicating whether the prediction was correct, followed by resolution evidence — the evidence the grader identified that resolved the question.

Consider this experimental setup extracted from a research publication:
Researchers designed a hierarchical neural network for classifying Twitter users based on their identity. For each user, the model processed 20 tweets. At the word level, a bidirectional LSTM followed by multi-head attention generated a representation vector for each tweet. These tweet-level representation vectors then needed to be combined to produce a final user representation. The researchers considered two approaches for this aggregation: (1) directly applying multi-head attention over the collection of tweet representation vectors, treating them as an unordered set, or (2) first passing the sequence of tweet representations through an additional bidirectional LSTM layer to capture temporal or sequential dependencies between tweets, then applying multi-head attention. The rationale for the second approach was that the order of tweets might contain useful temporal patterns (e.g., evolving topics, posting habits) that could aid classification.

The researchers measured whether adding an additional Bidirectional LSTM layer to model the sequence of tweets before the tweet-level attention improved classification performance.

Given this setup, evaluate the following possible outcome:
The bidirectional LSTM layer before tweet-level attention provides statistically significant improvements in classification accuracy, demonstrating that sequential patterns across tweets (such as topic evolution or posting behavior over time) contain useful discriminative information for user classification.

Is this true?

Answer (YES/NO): NO